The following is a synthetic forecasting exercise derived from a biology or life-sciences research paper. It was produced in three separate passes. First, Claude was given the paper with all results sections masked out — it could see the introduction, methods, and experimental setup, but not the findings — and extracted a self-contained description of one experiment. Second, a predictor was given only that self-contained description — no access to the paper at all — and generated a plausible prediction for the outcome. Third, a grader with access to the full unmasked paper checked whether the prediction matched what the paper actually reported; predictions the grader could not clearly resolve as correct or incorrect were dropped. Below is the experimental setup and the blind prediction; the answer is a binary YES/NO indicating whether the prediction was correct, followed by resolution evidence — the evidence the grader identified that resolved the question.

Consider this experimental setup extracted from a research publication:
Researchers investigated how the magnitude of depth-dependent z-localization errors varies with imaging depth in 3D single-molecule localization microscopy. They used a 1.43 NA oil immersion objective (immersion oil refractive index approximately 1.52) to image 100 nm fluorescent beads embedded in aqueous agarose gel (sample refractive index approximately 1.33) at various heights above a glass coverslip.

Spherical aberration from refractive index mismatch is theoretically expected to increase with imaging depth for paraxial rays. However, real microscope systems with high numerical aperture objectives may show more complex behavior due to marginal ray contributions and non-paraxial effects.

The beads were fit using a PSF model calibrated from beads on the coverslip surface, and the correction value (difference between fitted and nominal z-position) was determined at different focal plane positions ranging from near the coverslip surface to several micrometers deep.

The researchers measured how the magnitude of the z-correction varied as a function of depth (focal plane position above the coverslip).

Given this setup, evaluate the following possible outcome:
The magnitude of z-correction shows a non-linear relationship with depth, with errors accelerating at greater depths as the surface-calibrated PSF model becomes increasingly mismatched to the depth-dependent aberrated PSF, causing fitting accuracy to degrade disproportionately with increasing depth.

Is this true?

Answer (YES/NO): YES